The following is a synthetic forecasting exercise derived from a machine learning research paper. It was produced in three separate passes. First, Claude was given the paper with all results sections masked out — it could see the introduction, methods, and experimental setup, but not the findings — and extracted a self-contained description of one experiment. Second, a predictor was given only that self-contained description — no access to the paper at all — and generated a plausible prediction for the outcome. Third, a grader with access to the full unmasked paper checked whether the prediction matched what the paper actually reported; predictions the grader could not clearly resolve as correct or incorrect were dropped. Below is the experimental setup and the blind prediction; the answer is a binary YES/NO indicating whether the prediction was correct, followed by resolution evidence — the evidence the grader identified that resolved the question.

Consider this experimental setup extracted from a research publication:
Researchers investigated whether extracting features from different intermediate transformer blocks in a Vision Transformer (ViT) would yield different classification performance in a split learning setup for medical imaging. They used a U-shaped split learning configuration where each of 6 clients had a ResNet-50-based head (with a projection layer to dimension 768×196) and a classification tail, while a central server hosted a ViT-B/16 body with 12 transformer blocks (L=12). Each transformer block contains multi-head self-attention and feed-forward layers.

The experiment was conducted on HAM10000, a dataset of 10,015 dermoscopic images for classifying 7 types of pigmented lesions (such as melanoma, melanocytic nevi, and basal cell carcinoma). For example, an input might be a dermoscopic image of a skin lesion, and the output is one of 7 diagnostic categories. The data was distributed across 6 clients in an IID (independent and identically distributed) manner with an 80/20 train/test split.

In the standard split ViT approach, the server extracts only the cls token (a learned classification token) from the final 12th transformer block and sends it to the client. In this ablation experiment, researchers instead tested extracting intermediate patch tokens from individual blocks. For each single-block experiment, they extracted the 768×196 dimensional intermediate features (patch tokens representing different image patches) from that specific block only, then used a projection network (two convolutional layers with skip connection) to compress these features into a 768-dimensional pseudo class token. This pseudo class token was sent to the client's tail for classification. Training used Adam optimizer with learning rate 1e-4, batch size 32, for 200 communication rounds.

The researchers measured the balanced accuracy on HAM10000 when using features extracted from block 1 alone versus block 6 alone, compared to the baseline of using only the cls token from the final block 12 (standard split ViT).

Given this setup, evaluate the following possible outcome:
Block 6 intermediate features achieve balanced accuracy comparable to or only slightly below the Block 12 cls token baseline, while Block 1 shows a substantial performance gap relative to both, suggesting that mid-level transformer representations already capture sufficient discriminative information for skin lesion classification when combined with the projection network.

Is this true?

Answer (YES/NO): NO